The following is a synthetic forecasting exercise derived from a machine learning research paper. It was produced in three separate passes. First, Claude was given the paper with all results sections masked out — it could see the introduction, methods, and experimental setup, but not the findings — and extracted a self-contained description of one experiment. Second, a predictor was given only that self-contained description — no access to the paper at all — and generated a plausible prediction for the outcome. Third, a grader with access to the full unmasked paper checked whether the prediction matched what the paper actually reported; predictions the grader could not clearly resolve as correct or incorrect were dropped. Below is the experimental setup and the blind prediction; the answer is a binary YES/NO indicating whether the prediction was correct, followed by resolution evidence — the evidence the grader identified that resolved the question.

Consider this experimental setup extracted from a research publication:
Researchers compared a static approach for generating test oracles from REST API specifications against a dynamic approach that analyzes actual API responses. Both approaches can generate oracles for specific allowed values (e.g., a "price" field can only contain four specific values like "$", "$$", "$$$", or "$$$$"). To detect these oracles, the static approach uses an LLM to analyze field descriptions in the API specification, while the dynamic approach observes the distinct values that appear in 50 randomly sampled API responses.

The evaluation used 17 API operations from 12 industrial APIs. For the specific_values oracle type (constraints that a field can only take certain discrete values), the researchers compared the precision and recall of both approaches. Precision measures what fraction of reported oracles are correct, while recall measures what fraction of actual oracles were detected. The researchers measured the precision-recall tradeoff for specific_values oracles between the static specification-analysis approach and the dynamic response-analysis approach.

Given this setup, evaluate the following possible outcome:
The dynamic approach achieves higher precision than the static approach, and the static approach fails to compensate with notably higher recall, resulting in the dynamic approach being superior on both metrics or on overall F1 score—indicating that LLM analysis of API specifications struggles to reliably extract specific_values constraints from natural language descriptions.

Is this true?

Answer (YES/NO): NO